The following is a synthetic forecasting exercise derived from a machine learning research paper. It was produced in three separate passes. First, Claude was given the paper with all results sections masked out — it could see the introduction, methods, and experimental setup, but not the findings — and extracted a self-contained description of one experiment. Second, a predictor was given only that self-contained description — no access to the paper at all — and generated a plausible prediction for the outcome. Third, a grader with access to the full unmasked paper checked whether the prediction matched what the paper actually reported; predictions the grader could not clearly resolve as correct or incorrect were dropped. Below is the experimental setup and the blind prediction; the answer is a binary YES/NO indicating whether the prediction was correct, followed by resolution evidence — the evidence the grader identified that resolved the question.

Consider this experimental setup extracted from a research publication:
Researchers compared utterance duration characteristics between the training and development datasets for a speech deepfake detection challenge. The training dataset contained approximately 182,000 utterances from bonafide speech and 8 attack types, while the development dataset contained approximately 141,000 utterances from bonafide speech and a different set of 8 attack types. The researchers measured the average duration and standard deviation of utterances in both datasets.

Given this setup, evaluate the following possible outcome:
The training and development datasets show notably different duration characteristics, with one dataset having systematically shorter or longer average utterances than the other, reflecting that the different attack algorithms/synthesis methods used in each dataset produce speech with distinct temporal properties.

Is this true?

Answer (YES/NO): YES